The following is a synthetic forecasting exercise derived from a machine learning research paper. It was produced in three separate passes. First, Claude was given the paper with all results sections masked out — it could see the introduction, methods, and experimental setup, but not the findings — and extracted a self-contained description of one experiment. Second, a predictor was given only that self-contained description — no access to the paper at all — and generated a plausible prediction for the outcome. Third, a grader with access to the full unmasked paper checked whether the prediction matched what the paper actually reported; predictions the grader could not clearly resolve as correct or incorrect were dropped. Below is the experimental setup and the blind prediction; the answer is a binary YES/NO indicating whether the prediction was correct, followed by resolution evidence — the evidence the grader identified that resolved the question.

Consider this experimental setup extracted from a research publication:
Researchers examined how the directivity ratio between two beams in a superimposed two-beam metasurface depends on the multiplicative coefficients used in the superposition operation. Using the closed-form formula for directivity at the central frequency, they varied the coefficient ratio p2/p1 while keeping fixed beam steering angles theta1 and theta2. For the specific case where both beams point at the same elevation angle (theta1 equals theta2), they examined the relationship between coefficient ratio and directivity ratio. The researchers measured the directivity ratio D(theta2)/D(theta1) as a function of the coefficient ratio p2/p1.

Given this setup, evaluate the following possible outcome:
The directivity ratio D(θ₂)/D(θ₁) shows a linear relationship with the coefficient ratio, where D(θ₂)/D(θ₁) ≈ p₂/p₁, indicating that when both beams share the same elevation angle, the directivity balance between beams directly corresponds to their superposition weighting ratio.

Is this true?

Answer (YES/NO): NO